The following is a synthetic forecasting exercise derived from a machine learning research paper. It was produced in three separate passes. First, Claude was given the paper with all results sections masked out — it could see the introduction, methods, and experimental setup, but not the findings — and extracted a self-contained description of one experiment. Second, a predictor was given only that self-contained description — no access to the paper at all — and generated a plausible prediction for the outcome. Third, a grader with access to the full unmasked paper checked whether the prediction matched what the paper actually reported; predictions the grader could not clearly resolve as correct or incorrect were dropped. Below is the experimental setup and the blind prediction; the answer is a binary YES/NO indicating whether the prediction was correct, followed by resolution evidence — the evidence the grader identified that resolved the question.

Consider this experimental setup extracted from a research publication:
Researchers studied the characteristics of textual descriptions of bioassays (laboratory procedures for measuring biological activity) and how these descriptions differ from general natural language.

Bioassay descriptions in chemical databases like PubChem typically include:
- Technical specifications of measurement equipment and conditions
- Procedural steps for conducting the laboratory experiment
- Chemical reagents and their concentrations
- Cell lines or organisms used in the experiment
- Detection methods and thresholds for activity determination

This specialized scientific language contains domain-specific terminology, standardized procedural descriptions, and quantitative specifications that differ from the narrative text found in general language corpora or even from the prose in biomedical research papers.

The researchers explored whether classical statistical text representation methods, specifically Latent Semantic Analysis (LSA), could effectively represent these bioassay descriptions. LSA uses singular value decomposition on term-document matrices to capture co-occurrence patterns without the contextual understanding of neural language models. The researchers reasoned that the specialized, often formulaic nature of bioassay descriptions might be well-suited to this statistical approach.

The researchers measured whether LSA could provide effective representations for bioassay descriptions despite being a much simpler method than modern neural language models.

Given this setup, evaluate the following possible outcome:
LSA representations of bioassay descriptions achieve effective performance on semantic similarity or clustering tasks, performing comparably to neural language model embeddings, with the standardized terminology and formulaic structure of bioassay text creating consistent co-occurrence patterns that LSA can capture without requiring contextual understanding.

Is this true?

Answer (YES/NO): NO